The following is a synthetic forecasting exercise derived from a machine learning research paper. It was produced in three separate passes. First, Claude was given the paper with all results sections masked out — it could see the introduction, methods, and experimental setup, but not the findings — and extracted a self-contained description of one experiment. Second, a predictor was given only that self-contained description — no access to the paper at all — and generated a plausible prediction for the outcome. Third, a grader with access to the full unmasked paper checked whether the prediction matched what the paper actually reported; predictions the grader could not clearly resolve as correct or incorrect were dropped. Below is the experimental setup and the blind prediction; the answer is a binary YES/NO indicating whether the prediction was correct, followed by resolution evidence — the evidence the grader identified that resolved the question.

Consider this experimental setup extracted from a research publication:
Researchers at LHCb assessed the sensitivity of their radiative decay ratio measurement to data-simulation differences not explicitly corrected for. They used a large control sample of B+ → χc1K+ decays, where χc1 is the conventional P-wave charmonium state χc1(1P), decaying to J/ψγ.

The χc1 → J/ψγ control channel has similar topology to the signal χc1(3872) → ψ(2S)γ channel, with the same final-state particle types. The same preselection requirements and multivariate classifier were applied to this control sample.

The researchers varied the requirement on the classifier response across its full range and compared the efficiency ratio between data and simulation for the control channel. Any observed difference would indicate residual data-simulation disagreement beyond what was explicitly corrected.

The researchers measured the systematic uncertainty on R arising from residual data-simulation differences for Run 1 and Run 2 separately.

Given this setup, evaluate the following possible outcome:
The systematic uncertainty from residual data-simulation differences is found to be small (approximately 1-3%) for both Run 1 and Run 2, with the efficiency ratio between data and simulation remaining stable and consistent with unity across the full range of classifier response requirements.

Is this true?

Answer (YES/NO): NO